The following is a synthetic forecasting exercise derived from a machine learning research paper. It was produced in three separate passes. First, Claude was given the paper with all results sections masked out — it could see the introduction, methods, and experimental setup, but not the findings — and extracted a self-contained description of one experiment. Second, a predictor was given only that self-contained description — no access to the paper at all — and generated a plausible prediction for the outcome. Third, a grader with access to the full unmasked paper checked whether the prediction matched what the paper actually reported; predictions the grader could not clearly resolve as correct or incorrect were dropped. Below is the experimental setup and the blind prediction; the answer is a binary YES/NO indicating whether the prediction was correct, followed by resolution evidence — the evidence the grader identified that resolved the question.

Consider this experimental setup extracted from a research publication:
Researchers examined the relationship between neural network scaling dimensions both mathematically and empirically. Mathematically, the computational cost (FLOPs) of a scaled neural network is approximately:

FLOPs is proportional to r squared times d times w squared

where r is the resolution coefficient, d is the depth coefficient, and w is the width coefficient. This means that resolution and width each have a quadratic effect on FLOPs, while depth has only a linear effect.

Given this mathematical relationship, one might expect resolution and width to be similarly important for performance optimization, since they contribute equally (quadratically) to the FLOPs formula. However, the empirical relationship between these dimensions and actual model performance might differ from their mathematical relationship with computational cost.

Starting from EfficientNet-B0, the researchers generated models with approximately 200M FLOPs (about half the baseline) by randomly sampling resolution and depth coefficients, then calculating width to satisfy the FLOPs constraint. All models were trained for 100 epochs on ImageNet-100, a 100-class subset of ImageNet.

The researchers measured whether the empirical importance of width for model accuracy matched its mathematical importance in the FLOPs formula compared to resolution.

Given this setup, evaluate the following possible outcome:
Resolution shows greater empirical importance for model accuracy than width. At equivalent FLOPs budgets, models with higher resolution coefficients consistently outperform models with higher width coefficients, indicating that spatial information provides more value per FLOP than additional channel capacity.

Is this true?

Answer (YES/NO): YES